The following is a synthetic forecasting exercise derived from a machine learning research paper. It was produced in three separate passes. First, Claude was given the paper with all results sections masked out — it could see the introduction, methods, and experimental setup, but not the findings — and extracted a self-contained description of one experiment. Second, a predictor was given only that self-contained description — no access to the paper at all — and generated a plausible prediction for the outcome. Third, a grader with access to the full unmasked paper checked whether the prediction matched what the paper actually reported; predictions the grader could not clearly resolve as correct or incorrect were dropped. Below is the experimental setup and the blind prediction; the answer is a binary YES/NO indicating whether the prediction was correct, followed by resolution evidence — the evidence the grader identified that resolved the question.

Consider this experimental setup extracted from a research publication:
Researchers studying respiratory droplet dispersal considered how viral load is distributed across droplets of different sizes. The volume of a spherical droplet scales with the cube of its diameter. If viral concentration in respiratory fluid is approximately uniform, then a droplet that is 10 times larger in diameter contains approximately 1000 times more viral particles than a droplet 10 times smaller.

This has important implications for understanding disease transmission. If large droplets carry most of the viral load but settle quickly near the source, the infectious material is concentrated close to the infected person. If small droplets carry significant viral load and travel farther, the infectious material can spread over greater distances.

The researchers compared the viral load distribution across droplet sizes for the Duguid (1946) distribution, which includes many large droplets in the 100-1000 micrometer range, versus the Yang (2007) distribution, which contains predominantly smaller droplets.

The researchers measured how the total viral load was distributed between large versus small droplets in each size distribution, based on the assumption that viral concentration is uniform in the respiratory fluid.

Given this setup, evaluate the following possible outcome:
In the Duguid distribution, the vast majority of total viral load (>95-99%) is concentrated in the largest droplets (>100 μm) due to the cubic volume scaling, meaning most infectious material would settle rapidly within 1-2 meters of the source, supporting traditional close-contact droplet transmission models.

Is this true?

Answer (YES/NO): YES